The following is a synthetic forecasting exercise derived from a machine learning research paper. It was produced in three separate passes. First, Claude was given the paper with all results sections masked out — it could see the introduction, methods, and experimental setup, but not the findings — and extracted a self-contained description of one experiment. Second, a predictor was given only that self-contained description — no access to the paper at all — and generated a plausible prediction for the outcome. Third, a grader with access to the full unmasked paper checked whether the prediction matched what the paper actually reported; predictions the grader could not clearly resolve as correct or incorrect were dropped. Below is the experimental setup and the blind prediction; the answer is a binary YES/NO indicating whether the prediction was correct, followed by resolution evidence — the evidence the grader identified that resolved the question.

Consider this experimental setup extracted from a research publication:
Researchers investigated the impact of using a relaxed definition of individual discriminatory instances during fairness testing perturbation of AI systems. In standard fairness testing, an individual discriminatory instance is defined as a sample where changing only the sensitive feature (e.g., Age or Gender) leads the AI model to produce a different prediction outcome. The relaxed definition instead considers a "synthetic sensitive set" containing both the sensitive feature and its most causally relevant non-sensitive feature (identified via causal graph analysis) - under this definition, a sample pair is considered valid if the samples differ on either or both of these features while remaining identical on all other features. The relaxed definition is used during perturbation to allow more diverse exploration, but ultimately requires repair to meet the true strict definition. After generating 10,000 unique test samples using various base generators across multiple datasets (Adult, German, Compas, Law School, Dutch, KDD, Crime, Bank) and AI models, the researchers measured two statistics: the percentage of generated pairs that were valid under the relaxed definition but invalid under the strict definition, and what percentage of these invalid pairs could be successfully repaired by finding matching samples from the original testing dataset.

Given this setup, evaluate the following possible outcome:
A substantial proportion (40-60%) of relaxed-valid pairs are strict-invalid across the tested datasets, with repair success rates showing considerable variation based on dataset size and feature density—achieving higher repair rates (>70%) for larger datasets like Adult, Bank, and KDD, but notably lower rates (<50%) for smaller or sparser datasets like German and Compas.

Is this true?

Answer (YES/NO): NO